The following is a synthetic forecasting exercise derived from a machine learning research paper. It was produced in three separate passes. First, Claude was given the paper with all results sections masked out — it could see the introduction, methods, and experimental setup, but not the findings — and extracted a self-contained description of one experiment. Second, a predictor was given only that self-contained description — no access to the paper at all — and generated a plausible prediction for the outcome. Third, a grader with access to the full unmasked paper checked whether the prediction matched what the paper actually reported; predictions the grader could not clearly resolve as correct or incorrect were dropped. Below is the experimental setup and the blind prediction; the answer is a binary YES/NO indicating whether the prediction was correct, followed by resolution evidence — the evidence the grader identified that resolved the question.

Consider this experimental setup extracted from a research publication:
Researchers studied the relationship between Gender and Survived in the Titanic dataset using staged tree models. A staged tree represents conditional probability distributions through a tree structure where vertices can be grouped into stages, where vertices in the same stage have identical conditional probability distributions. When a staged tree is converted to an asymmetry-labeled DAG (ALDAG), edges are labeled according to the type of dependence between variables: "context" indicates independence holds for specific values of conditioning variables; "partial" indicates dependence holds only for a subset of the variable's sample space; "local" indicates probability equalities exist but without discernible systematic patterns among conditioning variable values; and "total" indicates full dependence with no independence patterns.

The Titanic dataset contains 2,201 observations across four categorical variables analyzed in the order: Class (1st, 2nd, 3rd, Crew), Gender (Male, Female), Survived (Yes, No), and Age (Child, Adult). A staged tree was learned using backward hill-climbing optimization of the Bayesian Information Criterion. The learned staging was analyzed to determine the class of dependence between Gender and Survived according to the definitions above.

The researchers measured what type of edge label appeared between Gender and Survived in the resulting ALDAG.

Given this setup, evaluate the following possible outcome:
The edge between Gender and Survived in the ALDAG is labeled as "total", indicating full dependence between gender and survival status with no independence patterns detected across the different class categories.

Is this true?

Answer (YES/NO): NO